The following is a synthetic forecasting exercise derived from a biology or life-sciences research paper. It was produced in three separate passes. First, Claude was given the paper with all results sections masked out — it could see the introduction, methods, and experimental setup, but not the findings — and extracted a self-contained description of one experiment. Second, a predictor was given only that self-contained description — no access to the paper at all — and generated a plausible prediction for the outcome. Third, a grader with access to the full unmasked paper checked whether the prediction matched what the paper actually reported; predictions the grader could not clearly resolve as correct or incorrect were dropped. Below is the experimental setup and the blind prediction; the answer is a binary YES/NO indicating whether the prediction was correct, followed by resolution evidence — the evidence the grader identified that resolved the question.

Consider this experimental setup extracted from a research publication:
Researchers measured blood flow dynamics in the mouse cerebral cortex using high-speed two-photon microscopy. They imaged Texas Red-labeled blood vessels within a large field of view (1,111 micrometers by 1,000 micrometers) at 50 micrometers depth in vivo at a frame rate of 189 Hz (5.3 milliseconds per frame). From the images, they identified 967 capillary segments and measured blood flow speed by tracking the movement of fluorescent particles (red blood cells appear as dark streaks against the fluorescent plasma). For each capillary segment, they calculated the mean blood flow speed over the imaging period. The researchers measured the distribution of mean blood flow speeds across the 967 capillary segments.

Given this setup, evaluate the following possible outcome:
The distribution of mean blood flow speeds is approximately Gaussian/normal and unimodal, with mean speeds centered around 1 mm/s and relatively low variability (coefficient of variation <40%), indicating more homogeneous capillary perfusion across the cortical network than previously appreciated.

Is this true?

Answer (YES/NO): NO